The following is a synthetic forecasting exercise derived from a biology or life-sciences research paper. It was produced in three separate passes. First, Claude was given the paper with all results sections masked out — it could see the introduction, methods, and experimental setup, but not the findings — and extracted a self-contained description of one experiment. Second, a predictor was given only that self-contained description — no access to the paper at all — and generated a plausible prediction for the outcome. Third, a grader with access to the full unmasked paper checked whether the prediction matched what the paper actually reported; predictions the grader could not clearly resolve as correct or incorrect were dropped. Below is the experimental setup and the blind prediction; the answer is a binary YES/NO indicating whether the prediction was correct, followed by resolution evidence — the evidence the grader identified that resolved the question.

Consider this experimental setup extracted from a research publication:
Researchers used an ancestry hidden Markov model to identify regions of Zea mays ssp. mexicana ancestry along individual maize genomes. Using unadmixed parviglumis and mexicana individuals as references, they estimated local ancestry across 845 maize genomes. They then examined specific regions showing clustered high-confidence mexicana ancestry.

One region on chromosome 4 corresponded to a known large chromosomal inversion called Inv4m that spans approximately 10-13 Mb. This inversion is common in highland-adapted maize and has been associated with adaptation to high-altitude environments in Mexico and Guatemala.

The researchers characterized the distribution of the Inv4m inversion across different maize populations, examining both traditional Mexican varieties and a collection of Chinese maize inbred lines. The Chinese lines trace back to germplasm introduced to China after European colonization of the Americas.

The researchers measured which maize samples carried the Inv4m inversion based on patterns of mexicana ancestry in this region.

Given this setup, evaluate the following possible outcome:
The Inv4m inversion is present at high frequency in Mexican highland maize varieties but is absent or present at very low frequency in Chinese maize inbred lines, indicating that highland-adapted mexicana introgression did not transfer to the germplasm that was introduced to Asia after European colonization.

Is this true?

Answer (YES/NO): NO